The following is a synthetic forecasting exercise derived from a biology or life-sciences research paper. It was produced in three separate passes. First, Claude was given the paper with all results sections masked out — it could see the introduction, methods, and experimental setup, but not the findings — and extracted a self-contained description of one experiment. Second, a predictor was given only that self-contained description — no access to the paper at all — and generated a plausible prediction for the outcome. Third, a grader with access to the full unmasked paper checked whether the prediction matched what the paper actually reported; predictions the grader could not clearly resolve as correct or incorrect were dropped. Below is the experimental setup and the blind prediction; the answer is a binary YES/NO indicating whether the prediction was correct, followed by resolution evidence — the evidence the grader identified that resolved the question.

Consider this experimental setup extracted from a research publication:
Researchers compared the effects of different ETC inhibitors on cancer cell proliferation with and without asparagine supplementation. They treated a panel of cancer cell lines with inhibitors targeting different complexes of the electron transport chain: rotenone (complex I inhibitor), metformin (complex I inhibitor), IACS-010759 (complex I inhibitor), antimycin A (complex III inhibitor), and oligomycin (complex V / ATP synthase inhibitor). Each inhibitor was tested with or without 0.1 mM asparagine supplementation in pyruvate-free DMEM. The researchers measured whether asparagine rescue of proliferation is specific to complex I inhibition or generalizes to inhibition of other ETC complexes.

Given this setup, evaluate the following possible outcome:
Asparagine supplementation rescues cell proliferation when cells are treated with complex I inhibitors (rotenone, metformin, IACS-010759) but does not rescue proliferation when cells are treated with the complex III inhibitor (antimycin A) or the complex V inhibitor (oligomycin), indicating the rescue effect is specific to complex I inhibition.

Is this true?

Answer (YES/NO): NO